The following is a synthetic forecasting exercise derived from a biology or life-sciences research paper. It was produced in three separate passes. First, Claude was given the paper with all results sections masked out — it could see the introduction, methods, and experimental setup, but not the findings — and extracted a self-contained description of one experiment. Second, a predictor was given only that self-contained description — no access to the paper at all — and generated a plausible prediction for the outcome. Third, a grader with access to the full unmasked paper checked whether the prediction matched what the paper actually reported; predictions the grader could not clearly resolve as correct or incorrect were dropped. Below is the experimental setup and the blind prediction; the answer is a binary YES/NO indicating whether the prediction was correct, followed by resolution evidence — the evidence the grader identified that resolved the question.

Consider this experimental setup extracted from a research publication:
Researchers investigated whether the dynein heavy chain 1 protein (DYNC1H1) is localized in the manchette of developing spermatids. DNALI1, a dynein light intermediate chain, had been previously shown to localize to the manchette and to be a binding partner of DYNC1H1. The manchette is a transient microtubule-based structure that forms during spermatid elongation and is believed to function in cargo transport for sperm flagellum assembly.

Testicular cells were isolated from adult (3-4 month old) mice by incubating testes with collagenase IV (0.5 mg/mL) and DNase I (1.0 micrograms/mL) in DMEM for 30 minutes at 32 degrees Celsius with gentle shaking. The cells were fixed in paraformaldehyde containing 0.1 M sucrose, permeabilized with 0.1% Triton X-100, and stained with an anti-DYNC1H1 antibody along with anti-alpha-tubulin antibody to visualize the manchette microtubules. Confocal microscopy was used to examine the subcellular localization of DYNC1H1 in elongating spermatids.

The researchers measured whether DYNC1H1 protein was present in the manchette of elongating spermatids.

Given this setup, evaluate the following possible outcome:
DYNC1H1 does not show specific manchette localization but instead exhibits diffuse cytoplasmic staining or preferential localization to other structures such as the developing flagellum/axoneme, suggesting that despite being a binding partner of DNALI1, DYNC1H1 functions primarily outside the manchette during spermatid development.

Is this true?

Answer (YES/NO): NO